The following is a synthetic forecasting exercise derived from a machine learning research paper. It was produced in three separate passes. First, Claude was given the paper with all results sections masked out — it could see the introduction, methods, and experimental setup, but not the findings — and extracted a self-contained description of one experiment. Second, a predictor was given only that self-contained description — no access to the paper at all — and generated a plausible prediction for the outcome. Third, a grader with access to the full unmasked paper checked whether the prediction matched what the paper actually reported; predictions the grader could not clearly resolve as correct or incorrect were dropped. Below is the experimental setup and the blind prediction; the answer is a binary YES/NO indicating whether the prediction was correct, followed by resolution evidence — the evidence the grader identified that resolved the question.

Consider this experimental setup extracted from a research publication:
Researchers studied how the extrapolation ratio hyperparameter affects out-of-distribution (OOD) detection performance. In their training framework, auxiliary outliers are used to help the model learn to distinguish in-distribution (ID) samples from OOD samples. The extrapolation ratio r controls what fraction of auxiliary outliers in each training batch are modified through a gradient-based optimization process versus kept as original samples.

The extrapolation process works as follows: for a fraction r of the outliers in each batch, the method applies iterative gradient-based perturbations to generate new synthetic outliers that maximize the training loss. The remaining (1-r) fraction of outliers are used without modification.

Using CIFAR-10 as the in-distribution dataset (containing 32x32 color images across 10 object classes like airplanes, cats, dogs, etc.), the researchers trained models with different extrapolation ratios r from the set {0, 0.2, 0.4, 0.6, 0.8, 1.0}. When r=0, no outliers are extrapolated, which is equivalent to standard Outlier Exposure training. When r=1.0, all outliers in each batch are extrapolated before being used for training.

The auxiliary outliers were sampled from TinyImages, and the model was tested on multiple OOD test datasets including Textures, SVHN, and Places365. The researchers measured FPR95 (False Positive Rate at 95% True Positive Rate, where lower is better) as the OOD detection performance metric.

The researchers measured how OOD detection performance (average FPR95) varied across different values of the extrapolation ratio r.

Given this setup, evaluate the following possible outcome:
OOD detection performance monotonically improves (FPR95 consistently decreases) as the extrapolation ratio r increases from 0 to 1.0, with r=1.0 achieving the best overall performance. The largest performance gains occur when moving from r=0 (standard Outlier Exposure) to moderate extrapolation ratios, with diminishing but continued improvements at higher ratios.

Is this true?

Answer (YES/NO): NO